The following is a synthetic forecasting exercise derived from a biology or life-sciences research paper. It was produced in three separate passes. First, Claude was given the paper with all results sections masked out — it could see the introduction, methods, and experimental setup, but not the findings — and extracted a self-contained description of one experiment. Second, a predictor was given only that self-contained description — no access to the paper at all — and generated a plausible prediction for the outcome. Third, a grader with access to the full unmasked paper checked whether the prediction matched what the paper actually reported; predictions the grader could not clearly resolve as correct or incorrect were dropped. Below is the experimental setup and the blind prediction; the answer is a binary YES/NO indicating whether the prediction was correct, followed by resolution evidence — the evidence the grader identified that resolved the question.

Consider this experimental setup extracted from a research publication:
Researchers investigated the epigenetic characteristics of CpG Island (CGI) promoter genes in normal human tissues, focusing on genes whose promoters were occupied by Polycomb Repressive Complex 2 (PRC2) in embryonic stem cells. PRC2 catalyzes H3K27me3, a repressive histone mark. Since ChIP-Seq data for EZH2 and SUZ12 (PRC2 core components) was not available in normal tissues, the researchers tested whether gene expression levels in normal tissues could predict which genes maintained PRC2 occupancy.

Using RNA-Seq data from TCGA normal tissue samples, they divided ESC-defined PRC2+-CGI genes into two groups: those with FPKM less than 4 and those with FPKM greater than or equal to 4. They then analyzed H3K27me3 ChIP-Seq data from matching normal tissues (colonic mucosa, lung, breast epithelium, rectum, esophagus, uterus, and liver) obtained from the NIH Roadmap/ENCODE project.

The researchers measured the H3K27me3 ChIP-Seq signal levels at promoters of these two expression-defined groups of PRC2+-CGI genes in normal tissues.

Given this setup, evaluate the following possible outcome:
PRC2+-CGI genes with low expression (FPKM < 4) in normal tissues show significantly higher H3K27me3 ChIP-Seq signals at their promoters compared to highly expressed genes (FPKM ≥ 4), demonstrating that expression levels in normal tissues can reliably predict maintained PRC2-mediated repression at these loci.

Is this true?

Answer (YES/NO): YES